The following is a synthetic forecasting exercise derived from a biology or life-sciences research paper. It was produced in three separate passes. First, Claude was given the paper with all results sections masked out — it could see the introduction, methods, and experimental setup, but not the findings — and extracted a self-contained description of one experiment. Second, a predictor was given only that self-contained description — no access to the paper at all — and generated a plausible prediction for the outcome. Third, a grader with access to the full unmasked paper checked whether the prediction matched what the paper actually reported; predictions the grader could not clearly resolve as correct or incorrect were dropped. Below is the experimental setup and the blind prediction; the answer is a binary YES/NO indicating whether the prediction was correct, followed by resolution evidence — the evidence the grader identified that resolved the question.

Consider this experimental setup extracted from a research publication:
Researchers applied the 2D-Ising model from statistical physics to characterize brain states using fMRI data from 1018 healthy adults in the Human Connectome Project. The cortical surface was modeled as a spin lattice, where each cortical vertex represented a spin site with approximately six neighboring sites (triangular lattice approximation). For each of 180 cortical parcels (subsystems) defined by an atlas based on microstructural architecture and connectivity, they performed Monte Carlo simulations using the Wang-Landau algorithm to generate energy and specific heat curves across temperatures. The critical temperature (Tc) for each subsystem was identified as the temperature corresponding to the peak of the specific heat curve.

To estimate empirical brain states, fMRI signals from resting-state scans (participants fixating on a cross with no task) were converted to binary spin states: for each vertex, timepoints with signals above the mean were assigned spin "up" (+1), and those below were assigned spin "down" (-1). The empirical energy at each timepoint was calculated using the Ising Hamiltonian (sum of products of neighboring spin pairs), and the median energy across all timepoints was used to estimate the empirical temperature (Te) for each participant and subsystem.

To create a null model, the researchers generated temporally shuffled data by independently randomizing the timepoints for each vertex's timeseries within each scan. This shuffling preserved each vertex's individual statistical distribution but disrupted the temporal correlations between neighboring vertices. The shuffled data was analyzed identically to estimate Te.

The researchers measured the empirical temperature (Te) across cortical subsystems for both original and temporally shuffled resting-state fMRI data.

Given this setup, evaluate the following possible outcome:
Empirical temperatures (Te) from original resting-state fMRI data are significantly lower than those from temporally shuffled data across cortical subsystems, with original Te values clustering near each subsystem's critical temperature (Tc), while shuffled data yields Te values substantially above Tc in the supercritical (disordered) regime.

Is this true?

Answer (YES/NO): YES